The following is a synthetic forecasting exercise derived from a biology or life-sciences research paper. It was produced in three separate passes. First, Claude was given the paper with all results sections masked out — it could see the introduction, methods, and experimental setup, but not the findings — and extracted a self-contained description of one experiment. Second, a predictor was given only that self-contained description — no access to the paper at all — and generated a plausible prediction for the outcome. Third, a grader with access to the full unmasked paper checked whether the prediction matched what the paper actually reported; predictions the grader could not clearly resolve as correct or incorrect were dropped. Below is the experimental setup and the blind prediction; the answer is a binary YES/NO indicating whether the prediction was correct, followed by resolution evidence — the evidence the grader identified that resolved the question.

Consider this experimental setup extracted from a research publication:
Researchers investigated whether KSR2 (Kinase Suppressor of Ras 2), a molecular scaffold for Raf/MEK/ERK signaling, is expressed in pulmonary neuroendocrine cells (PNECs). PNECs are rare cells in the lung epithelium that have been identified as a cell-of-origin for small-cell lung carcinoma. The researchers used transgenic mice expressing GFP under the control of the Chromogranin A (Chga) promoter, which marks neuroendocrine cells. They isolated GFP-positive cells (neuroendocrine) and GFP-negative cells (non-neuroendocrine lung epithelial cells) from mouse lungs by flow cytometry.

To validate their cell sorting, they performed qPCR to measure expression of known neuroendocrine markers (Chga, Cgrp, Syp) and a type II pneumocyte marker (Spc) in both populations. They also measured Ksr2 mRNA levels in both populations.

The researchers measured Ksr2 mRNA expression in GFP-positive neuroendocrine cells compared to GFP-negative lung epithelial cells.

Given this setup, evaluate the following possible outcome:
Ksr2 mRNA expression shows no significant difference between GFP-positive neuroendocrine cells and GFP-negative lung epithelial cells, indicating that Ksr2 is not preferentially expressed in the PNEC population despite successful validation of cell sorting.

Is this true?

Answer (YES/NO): NO